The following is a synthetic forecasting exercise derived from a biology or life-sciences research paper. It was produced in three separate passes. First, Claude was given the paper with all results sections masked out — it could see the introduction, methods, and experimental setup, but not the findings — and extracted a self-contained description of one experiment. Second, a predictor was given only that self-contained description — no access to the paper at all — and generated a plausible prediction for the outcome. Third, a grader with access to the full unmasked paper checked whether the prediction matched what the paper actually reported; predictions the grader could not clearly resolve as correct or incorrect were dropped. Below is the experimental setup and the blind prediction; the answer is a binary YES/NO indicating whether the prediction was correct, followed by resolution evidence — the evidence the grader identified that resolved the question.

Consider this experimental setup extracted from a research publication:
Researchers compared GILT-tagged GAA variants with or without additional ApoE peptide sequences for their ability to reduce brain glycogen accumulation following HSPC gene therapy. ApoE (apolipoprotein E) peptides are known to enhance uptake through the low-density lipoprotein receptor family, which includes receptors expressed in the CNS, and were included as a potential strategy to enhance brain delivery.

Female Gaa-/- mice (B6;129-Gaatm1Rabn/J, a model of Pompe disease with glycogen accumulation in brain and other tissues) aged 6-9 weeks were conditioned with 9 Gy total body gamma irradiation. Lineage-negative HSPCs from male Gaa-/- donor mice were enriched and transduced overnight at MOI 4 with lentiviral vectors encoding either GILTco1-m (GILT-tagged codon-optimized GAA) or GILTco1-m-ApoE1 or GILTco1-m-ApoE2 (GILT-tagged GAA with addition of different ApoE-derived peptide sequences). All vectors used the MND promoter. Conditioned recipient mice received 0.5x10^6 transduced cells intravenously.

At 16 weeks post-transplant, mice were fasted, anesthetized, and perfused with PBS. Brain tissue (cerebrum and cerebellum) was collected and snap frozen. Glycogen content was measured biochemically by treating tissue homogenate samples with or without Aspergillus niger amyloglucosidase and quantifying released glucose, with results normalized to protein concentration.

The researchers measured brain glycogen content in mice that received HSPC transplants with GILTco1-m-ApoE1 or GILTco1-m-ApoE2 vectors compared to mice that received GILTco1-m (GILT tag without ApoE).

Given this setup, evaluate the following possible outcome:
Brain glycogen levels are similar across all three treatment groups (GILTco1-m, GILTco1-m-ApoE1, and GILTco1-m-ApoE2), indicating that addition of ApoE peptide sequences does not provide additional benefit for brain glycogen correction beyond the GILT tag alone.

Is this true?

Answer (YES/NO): NO